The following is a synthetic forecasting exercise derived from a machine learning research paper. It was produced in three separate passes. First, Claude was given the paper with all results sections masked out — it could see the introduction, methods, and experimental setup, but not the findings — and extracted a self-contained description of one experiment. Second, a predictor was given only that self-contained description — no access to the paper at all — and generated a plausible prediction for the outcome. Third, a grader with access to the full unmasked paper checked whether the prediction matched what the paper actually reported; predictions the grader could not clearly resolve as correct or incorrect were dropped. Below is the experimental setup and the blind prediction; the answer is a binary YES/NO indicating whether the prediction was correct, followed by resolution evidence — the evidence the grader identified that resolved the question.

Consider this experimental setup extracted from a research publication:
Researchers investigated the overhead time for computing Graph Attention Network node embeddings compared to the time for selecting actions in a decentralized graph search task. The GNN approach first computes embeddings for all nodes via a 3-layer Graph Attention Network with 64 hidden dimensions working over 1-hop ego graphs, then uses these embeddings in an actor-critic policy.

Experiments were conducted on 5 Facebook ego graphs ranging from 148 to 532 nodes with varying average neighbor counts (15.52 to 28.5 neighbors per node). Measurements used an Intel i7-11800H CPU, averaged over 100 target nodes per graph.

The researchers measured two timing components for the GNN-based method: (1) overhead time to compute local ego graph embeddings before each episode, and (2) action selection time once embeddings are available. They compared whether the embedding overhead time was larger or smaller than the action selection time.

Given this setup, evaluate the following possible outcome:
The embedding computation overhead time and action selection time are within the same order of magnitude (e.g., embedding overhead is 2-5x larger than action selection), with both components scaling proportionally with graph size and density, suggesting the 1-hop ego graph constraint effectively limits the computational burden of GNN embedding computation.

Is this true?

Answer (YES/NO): NO